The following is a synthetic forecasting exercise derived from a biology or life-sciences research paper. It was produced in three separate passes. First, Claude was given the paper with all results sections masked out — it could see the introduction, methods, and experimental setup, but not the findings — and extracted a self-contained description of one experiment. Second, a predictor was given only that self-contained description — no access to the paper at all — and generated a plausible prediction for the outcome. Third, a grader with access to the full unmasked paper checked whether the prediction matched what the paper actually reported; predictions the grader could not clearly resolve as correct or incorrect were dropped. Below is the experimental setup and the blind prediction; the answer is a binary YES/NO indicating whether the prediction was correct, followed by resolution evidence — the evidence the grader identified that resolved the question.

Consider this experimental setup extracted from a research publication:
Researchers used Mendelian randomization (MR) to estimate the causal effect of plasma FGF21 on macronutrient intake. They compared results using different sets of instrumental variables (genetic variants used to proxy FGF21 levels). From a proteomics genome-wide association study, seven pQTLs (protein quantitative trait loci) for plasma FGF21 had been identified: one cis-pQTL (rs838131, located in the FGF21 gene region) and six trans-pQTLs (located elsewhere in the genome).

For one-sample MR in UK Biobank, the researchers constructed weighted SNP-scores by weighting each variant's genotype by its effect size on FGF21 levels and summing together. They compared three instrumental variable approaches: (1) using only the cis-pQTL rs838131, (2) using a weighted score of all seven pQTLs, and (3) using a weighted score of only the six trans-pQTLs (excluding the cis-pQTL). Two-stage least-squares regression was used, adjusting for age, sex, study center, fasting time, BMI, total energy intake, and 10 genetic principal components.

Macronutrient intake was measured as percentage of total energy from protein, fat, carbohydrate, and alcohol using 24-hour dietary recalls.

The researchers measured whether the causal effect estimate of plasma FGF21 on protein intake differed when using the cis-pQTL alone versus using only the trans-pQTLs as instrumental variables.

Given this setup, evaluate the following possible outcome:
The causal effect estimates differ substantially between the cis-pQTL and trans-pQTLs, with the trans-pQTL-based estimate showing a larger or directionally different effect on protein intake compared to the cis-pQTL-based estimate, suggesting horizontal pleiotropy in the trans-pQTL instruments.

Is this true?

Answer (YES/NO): NO